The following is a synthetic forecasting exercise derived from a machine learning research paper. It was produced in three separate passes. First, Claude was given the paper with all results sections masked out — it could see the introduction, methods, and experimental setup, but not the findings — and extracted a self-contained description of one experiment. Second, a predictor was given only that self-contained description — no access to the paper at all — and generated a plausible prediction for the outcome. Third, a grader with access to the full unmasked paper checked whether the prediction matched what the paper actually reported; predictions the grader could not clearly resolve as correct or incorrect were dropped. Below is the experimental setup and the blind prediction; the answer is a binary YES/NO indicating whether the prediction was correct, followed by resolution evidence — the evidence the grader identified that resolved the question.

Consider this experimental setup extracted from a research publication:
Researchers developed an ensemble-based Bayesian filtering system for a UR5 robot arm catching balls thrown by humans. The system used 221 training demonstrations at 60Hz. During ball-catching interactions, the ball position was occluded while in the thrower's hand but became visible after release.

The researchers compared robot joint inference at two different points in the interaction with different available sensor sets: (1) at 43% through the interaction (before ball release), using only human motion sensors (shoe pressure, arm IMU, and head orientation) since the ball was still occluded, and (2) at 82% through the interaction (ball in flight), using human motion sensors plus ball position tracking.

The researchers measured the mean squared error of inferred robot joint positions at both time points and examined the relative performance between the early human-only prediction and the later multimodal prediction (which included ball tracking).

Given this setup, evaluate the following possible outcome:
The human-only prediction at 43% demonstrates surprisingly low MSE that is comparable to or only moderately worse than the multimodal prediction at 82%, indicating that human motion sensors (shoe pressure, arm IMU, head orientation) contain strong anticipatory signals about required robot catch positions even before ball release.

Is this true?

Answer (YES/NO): NO